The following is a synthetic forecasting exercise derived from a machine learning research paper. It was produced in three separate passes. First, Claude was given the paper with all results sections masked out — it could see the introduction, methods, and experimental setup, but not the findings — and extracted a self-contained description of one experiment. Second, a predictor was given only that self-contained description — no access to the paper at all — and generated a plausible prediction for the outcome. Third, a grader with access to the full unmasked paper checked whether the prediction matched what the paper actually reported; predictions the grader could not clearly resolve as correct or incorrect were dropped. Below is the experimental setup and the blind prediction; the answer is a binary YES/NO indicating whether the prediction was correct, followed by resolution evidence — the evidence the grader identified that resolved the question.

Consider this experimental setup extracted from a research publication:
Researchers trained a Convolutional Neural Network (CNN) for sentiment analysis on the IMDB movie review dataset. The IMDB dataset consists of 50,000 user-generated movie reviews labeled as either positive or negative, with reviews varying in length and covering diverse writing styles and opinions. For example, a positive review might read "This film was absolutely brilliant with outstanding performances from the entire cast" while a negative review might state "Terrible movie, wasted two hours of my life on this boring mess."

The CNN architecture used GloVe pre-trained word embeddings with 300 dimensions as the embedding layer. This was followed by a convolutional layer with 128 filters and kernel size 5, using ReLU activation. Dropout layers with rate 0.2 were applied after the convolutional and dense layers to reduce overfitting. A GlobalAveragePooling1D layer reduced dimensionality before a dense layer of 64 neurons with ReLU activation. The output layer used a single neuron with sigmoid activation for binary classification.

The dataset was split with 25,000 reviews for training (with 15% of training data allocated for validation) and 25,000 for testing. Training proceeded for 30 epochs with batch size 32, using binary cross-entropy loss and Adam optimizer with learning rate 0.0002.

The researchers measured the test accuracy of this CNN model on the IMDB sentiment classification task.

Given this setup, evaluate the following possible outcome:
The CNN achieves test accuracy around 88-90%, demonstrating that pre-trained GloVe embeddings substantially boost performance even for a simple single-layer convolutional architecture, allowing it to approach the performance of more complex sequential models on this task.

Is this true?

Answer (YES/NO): YES